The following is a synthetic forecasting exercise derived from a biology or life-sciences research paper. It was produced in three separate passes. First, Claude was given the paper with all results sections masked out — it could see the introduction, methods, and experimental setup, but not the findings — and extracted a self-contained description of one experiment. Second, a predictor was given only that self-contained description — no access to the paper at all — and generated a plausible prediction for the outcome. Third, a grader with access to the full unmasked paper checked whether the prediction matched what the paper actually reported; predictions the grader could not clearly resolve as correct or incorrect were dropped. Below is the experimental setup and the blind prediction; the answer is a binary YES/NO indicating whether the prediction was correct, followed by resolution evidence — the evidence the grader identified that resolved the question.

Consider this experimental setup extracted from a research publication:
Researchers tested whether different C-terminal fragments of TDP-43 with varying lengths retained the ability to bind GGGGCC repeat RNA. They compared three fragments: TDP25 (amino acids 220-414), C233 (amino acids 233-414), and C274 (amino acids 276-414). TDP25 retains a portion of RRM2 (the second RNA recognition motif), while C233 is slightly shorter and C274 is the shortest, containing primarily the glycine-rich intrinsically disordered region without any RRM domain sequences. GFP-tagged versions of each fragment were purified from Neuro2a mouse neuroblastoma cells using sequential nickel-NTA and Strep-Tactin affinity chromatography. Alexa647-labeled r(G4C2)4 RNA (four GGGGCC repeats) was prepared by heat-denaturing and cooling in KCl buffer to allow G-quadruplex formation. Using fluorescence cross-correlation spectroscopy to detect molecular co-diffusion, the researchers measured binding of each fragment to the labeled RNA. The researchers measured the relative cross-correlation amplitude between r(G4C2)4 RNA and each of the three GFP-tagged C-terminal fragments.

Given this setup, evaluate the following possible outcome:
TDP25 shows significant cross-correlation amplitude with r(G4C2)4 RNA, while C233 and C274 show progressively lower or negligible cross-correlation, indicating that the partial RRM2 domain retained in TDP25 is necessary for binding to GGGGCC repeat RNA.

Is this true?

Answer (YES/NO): NO